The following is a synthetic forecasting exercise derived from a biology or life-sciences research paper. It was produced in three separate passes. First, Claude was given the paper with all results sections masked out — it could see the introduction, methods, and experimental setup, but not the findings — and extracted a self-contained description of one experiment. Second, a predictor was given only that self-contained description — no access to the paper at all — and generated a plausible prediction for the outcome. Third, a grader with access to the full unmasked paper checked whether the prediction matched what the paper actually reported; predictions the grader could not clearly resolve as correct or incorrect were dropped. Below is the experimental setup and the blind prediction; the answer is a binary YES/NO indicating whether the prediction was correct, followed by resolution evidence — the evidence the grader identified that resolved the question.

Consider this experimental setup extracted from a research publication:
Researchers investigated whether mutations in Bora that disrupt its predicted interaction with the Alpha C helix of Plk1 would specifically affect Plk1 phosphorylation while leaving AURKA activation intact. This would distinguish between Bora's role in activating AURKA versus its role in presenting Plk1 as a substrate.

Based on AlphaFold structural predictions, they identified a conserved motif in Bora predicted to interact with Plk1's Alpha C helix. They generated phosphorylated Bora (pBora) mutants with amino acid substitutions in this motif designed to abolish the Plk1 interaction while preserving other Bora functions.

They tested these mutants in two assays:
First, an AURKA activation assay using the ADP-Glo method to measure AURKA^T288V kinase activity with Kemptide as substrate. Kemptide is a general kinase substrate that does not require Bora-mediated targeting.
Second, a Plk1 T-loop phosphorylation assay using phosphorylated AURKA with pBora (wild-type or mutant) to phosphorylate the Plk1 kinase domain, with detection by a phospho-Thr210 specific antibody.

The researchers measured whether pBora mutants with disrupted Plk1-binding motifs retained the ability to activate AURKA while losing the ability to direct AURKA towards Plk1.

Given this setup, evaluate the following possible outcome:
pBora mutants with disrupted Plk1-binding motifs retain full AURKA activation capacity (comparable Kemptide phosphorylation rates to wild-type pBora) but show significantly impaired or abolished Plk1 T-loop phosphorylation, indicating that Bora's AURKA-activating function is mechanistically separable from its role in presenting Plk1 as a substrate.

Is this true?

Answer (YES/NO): YES